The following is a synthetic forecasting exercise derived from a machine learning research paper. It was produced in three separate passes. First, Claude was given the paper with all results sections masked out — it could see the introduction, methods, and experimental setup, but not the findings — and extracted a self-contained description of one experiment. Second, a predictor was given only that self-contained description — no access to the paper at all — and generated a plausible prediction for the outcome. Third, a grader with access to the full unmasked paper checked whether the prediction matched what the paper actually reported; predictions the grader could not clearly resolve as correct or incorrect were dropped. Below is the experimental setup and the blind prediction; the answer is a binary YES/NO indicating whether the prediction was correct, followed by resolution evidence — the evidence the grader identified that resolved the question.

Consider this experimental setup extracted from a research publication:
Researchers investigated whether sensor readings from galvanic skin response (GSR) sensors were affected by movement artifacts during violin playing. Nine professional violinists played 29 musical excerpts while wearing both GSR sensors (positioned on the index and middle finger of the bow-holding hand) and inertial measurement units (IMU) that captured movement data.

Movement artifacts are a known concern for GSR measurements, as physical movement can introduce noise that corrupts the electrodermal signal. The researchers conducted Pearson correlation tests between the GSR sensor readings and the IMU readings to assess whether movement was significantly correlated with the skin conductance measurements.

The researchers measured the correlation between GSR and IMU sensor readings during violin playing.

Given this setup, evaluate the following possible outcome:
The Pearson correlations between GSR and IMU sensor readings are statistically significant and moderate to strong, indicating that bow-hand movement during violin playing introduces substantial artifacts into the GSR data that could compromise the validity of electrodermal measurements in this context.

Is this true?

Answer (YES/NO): NO